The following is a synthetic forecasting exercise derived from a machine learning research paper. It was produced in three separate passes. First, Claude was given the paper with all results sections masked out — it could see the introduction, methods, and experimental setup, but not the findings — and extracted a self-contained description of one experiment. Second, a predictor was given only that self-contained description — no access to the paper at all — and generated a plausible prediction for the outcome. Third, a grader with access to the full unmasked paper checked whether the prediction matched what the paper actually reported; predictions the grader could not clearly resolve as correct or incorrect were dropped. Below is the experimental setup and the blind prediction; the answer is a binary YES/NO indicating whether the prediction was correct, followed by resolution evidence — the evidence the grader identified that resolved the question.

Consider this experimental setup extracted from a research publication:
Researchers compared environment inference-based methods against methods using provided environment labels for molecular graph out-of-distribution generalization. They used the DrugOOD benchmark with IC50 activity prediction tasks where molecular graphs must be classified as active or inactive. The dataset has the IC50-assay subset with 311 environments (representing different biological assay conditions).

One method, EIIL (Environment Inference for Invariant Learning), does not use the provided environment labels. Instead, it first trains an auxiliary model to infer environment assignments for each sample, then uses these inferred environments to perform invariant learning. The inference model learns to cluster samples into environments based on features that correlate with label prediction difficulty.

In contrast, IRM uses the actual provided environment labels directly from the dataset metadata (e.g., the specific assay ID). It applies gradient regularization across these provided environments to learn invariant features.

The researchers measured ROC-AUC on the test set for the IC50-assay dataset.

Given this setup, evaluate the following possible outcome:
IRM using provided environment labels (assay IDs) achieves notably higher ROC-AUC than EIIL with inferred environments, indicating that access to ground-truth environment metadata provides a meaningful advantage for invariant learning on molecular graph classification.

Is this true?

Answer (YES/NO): NO